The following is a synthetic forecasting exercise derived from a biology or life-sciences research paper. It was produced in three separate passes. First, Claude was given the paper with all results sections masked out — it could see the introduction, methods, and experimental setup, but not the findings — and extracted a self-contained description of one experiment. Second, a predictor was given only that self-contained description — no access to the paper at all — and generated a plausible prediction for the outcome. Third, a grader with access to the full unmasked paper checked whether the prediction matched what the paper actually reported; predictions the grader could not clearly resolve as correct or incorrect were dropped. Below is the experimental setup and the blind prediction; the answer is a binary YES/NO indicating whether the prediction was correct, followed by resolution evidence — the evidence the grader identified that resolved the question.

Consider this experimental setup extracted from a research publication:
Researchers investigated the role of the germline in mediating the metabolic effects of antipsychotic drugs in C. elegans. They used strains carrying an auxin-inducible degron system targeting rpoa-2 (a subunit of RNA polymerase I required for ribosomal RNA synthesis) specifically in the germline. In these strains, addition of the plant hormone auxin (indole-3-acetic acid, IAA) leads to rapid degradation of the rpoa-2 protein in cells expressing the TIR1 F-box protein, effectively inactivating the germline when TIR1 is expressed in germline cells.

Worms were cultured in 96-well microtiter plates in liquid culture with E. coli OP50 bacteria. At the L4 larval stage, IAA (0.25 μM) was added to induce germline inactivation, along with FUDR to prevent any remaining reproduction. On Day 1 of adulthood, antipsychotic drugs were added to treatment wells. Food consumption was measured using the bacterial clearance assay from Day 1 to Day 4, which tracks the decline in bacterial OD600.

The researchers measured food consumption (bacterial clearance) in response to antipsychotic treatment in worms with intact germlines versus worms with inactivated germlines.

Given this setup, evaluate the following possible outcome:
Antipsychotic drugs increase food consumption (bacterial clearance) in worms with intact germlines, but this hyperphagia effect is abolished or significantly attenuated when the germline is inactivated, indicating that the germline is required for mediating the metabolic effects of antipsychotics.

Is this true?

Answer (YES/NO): YES